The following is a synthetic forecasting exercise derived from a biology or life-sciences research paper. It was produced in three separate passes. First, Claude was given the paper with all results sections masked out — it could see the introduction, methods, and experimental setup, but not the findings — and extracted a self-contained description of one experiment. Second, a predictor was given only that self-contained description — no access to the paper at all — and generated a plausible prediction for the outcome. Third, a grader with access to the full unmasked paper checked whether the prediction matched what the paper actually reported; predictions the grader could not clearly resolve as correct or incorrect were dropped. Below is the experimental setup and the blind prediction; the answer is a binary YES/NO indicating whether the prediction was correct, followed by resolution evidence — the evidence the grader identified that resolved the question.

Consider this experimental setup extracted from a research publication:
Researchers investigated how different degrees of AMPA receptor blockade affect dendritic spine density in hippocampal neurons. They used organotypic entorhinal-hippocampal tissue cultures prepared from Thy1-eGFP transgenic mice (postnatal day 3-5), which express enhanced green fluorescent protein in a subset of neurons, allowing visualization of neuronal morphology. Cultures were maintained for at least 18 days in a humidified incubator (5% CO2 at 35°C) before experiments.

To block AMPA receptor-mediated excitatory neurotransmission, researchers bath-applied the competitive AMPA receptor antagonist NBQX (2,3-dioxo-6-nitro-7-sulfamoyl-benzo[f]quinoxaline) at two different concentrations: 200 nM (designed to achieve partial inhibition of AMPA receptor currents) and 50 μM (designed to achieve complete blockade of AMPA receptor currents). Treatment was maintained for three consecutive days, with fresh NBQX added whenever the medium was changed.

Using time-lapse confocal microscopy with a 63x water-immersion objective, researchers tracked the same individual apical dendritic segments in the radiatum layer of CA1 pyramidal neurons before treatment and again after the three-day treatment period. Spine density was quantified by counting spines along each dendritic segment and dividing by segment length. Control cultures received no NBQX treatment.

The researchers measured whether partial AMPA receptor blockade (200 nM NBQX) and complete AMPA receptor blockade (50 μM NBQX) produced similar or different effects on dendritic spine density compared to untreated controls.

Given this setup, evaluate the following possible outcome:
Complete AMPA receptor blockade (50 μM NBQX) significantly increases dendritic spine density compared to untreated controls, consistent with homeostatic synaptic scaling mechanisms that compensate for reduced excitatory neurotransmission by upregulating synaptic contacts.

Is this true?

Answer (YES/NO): NO